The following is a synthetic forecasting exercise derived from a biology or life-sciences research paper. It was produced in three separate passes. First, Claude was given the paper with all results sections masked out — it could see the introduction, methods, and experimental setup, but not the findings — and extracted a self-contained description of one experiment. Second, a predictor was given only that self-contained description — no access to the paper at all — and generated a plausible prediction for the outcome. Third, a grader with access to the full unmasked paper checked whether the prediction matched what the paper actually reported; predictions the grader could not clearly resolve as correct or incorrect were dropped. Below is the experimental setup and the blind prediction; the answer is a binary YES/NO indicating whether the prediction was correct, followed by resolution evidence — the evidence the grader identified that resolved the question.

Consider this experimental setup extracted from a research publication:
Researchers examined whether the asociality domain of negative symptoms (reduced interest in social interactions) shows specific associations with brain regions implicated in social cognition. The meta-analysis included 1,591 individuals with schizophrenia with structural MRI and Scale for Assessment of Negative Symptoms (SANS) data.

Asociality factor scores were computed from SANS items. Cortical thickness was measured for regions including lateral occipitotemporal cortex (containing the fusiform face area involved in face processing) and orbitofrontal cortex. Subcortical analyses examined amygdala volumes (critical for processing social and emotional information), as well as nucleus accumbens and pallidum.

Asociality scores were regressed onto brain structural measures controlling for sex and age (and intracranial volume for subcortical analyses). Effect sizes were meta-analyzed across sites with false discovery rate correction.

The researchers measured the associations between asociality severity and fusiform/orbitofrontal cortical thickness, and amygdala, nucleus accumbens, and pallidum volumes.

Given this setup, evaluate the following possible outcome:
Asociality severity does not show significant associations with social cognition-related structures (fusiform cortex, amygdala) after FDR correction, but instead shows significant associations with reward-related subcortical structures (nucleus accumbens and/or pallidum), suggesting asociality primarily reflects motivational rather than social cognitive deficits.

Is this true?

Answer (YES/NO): NO